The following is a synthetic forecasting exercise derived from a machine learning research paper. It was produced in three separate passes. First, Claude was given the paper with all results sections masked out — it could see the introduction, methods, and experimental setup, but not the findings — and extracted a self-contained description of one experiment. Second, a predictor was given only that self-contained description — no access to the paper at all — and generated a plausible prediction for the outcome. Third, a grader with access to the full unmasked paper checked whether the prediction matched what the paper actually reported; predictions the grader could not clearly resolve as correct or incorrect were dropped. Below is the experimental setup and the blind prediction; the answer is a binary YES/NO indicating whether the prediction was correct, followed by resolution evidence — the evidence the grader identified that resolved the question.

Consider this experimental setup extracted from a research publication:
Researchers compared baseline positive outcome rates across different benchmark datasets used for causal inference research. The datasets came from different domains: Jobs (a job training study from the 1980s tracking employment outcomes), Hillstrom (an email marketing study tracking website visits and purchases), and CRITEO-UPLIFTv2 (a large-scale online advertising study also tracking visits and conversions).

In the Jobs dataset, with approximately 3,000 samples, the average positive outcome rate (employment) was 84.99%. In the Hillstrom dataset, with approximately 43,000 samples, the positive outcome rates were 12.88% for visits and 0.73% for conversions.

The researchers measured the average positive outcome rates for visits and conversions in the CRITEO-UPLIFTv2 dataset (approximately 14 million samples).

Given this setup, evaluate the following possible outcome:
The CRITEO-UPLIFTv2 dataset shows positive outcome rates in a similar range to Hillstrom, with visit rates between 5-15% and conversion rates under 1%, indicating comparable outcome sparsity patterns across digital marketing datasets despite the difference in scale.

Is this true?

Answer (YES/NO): NO